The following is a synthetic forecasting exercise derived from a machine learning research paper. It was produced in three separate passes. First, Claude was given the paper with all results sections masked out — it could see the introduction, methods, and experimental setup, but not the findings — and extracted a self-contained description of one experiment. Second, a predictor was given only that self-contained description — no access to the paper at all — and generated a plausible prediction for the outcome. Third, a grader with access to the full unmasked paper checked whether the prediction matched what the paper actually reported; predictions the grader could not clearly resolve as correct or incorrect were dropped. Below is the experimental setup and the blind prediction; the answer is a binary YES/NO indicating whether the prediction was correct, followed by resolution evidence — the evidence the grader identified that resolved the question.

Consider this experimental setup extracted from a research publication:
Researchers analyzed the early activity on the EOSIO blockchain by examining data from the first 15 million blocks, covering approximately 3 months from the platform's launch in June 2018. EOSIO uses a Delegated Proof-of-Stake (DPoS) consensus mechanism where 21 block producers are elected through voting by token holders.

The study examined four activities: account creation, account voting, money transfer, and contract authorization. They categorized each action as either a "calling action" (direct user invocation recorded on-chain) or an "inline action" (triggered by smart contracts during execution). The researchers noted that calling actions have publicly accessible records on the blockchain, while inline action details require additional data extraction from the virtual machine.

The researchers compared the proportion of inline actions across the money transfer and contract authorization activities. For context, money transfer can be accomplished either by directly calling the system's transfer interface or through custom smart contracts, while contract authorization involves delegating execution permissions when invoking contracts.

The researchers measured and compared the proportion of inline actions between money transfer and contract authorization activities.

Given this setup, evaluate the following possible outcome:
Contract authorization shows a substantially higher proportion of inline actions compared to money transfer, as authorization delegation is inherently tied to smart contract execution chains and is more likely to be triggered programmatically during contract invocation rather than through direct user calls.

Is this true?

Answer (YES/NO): NO